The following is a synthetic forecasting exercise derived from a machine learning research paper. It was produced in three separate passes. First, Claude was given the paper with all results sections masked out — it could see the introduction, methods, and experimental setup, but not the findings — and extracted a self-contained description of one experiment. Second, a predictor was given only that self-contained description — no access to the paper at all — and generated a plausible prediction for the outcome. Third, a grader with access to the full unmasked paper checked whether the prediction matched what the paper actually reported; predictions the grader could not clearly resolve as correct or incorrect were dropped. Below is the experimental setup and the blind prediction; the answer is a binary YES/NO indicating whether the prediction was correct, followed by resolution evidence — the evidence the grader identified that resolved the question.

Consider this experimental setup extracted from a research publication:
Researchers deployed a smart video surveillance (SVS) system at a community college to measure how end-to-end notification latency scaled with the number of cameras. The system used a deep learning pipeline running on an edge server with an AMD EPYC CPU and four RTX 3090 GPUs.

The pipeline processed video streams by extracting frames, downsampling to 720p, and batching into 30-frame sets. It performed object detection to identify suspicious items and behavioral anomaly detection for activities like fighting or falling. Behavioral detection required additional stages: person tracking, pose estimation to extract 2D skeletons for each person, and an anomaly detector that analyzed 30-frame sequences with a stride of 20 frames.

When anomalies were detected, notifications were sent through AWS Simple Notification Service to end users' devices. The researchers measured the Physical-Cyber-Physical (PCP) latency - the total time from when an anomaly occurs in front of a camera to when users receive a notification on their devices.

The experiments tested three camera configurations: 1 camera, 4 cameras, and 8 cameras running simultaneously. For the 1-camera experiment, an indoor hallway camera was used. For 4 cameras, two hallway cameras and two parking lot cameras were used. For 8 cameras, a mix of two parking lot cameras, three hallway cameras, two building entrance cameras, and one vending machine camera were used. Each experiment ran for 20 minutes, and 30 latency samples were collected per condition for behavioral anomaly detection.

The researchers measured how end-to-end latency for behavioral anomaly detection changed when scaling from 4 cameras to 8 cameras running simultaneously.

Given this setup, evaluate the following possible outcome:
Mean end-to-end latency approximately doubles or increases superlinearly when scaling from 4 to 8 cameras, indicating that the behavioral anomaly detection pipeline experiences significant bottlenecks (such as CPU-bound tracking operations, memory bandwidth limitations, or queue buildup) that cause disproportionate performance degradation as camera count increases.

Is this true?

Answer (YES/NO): YES